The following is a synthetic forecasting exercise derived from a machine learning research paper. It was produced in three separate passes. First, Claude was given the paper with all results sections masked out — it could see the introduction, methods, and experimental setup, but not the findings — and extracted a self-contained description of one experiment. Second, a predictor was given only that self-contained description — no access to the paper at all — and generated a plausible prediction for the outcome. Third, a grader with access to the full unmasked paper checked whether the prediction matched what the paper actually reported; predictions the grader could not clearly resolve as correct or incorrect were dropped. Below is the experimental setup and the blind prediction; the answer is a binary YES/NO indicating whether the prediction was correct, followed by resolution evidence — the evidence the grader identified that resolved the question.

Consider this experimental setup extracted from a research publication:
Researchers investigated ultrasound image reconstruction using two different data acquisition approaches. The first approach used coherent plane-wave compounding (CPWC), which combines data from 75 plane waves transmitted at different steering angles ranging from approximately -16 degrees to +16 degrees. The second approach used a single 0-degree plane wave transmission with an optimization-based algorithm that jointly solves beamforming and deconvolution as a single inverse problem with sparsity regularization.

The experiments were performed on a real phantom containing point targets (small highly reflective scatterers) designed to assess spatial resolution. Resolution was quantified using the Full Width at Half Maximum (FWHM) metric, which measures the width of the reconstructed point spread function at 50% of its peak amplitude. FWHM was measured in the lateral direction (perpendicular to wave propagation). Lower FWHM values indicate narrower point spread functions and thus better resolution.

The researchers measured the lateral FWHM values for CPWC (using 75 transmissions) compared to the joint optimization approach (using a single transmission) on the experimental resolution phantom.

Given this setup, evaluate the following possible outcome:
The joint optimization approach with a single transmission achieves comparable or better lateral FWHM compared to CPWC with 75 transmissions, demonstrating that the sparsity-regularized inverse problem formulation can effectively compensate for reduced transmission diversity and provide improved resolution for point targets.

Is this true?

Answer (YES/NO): NO